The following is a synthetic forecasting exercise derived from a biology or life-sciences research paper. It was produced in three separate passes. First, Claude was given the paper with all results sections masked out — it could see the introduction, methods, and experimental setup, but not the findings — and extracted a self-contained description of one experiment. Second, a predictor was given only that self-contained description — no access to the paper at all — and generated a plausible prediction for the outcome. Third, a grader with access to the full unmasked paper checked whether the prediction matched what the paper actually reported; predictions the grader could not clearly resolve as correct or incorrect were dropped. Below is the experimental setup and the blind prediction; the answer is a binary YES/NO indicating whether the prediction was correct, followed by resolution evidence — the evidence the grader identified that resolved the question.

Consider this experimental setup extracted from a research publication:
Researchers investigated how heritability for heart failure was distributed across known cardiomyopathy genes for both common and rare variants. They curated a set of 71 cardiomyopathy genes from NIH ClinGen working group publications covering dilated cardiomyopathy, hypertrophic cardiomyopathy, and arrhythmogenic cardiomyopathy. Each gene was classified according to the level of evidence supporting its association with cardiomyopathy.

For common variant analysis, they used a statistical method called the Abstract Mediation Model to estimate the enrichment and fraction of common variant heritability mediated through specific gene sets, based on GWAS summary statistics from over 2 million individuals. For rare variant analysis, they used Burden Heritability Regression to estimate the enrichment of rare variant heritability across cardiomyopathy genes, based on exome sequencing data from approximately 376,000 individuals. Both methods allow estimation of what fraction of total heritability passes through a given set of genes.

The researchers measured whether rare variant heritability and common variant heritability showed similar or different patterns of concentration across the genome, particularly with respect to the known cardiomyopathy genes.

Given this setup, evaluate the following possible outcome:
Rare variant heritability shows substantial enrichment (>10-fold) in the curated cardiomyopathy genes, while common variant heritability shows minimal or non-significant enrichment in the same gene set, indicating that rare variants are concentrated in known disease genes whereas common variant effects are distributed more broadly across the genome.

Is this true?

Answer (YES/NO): NO